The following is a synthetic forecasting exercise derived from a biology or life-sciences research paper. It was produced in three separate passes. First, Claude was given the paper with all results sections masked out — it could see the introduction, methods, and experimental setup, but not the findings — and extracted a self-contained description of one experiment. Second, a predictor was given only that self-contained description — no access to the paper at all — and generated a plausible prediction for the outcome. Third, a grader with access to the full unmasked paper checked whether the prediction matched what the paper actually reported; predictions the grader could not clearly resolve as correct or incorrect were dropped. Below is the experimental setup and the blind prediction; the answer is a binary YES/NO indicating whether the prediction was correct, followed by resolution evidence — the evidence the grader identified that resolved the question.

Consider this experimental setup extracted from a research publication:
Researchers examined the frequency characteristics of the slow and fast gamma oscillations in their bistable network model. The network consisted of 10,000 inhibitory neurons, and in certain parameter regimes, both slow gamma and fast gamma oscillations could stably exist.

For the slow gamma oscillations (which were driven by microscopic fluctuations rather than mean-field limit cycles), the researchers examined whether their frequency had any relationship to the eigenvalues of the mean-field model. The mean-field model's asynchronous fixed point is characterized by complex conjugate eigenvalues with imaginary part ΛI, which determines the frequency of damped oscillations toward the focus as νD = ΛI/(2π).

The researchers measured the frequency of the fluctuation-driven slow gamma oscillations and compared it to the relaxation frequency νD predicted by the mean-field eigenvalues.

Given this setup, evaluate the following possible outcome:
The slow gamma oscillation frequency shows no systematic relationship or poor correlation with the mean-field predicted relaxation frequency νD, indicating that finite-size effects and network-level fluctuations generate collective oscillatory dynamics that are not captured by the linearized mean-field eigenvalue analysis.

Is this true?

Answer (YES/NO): NO